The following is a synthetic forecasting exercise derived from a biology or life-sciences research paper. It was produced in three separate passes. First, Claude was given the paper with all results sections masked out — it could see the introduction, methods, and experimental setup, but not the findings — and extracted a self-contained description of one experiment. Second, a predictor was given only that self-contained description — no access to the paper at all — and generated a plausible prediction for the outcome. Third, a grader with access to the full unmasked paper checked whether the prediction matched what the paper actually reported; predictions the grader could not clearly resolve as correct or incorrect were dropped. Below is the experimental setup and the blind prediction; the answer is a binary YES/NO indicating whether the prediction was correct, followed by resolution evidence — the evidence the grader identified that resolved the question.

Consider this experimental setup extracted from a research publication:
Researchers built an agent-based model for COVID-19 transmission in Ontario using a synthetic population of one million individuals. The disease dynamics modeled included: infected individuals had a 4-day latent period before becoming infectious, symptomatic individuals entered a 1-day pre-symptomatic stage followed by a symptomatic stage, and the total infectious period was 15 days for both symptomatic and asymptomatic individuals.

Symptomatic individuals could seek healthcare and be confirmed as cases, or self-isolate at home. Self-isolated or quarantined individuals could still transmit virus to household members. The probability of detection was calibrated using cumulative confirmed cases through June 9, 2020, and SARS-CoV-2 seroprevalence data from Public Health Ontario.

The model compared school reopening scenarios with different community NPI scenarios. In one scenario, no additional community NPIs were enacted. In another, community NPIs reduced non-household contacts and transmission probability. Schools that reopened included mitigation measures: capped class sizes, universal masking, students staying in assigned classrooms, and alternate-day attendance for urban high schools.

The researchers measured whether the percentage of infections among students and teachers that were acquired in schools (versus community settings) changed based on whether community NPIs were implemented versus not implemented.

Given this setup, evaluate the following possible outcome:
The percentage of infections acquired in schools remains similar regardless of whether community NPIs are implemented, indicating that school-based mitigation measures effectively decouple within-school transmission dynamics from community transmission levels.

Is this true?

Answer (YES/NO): NO